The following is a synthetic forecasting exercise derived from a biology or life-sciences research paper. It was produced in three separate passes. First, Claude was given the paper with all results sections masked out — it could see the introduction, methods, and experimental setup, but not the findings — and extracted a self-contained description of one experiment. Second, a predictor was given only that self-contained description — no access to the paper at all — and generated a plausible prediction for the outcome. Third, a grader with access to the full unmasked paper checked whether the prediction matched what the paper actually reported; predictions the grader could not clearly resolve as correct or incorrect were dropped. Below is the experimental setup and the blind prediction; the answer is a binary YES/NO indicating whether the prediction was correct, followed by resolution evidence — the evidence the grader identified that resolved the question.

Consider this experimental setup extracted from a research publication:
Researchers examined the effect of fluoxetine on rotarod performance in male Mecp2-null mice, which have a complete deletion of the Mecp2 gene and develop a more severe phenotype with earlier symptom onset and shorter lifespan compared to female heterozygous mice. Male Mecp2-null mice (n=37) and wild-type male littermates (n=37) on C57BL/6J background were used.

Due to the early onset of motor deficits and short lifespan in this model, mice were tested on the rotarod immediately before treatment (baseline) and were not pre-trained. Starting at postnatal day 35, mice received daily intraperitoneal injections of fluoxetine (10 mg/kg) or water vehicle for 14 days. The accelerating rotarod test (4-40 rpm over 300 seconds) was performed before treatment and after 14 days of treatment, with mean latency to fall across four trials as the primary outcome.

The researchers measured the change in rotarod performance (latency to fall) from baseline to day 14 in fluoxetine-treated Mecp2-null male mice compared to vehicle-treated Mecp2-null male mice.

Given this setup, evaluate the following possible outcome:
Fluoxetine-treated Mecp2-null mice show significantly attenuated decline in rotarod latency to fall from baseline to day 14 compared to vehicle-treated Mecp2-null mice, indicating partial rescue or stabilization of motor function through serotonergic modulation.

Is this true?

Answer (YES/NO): YES